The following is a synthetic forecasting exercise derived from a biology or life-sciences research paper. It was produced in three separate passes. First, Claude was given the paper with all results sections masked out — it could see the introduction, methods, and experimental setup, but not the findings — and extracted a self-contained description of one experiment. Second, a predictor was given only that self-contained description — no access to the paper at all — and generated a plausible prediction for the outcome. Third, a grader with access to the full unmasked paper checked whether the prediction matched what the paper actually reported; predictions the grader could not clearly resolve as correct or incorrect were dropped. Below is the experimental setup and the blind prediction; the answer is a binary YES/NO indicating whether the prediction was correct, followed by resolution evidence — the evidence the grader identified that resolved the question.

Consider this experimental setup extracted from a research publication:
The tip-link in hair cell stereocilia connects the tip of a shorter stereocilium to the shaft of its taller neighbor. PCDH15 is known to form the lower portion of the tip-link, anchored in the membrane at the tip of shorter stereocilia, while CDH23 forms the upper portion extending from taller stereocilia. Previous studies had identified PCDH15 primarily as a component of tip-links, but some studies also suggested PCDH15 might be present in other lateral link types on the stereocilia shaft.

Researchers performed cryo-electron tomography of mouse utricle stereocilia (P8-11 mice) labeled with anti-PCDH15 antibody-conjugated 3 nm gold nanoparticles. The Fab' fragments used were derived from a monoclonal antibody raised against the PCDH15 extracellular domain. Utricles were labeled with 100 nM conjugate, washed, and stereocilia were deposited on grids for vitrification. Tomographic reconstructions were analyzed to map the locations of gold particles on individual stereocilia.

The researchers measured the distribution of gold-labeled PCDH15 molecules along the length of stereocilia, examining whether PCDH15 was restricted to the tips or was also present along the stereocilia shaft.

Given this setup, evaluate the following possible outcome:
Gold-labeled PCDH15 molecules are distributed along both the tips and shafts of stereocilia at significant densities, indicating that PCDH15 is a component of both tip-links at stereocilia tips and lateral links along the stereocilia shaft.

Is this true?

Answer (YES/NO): YES